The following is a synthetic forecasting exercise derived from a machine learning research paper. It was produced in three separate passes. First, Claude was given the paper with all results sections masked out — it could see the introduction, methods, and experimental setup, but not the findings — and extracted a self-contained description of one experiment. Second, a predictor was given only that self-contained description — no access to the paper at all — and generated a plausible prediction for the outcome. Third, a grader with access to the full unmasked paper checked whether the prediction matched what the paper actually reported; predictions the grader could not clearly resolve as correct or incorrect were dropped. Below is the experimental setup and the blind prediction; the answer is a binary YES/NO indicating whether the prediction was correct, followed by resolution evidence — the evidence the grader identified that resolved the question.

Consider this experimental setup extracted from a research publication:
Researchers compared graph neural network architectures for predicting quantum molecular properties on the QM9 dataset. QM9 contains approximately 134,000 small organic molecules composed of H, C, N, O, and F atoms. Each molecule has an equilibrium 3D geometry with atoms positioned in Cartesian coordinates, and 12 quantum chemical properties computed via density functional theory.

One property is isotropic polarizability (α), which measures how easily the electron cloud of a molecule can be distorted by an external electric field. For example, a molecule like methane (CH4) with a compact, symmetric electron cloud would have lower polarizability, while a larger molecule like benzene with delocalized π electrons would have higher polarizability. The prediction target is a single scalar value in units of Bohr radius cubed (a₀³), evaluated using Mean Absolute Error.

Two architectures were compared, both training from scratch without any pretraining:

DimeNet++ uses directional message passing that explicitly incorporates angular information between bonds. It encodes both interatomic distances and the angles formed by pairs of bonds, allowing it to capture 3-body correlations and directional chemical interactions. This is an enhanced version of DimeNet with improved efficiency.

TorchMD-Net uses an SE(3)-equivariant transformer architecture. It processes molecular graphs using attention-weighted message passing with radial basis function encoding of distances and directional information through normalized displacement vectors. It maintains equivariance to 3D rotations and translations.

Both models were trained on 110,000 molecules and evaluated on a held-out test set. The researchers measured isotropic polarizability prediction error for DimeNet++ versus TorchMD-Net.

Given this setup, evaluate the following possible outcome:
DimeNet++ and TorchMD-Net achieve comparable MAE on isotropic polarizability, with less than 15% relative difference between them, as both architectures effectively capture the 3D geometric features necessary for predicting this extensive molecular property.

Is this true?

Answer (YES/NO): NO